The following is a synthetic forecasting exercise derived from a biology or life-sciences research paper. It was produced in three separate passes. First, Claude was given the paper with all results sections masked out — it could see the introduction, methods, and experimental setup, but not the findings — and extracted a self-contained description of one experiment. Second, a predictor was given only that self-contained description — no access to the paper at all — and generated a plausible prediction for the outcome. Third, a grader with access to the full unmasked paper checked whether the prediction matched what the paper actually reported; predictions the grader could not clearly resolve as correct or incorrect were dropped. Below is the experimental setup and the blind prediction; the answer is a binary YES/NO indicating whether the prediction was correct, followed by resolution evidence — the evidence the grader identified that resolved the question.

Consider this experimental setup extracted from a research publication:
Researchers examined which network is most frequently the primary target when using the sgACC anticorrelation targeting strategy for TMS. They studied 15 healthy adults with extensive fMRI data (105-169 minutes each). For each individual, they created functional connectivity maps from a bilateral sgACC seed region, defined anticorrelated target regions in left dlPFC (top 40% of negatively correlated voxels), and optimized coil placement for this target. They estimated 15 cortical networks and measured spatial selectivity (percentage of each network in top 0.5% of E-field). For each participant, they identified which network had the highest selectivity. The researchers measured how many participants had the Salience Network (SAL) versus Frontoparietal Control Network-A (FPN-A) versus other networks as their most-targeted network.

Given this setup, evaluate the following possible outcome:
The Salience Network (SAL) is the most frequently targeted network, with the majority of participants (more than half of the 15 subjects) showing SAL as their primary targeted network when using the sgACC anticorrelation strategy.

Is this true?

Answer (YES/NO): YES